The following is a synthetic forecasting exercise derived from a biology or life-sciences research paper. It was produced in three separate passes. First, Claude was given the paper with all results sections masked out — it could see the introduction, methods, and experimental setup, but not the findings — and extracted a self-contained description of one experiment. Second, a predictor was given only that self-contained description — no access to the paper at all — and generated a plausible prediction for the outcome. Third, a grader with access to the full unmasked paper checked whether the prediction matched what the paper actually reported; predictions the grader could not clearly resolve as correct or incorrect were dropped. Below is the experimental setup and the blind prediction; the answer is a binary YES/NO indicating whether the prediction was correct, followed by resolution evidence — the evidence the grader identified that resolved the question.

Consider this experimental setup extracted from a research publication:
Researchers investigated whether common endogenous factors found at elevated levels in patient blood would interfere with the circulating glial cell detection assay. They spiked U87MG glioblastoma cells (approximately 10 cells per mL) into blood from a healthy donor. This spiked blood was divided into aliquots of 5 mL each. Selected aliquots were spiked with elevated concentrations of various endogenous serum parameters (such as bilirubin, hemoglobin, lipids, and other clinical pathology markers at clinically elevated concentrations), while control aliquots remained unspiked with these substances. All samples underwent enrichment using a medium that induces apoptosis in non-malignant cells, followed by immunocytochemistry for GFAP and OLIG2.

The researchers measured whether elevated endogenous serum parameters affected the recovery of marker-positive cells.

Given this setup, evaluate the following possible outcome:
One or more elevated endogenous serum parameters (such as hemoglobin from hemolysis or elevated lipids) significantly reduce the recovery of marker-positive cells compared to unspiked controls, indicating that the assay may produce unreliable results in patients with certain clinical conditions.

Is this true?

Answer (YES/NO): NO